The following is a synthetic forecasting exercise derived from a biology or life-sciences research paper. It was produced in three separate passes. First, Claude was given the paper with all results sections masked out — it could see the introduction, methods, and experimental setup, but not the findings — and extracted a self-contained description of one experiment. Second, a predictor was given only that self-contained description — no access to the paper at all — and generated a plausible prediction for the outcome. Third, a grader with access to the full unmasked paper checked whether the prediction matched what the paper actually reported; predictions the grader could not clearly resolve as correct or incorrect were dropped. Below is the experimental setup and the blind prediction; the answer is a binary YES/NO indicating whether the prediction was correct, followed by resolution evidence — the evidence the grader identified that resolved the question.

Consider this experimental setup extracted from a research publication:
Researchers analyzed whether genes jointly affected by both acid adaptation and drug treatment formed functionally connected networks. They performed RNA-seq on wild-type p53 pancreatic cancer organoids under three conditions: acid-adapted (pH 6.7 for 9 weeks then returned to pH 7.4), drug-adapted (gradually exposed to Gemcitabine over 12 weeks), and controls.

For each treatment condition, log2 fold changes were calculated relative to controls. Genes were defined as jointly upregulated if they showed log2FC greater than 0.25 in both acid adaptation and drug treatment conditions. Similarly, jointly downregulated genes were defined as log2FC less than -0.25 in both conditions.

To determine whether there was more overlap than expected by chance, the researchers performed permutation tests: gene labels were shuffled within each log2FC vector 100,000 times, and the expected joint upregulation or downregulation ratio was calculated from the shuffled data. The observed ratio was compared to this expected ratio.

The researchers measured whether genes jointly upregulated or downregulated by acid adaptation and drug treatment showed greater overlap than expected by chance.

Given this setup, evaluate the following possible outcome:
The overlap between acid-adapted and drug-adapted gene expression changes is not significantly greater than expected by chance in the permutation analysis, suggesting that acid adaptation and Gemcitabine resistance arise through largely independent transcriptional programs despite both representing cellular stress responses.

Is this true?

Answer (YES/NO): NO